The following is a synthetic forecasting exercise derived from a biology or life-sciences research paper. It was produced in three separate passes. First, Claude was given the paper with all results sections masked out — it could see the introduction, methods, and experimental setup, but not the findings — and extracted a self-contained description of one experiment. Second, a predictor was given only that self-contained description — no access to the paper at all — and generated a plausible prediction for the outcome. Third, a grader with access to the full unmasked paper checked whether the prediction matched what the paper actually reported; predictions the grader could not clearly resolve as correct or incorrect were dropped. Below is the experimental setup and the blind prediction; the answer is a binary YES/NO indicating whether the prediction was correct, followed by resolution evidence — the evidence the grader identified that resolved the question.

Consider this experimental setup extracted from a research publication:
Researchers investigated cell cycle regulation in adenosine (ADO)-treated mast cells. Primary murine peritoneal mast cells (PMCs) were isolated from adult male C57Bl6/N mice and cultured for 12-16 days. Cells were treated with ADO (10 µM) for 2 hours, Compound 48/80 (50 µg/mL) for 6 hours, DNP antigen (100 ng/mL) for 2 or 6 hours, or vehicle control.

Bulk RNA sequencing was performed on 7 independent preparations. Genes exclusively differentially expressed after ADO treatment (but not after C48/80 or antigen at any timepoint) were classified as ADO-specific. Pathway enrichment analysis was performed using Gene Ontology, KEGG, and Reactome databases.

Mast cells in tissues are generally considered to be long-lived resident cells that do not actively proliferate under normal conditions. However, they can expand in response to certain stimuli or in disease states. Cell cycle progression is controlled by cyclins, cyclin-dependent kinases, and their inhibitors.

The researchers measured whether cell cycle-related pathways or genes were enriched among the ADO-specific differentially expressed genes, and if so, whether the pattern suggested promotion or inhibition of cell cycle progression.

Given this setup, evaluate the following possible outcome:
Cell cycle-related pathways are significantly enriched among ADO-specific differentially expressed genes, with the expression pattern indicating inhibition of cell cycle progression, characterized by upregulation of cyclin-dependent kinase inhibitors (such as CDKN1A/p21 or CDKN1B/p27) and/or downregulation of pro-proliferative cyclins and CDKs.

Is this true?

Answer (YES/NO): NO